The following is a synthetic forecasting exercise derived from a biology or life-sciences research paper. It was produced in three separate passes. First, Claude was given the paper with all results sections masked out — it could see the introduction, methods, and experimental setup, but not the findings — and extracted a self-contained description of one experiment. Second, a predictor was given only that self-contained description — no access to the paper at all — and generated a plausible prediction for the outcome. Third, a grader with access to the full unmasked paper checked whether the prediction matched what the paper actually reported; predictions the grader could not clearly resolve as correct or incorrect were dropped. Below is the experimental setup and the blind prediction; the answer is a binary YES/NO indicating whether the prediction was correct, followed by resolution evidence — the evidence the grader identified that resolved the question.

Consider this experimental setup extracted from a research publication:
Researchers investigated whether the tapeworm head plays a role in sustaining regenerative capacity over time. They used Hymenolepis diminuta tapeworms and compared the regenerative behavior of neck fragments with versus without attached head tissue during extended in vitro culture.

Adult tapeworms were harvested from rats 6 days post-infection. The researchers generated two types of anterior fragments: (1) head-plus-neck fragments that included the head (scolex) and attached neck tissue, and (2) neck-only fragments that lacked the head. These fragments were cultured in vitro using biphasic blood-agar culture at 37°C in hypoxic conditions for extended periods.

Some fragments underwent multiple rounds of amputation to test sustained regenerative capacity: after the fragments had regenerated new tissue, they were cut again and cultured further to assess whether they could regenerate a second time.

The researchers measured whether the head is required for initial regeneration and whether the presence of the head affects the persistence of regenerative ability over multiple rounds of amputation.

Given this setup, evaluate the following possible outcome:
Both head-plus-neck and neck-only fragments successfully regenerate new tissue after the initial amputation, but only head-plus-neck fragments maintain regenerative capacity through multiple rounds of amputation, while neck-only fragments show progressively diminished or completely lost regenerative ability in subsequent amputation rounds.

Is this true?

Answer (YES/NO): YES